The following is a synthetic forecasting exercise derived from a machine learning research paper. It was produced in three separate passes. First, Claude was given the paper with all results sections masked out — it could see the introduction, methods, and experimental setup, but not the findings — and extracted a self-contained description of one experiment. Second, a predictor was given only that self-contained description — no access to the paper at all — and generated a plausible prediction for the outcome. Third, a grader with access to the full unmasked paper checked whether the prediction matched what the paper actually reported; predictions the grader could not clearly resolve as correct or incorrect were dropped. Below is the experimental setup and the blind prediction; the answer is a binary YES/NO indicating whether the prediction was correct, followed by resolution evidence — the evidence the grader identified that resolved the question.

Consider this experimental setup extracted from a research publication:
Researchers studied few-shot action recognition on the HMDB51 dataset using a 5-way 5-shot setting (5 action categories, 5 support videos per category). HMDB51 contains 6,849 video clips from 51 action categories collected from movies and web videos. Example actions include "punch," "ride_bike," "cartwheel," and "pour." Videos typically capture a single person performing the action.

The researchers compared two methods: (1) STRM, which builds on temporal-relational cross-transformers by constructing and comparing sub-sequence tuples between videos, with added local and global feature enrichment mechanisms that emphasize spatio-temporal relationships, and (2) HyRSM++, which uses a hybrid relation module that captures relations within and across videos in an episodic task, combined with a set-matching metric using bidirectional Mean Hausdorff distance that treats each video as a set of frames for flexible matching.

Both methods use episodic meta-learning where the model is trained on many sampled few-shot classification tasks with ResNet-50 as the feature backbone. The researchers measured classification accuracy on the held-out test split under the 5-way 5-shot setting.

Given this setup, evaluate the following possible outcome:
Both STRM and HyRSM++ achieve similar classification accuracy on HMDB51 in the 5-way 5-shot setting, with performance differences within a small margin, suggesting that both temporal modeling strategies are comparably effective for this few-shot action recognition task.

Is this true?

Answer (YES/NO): YES